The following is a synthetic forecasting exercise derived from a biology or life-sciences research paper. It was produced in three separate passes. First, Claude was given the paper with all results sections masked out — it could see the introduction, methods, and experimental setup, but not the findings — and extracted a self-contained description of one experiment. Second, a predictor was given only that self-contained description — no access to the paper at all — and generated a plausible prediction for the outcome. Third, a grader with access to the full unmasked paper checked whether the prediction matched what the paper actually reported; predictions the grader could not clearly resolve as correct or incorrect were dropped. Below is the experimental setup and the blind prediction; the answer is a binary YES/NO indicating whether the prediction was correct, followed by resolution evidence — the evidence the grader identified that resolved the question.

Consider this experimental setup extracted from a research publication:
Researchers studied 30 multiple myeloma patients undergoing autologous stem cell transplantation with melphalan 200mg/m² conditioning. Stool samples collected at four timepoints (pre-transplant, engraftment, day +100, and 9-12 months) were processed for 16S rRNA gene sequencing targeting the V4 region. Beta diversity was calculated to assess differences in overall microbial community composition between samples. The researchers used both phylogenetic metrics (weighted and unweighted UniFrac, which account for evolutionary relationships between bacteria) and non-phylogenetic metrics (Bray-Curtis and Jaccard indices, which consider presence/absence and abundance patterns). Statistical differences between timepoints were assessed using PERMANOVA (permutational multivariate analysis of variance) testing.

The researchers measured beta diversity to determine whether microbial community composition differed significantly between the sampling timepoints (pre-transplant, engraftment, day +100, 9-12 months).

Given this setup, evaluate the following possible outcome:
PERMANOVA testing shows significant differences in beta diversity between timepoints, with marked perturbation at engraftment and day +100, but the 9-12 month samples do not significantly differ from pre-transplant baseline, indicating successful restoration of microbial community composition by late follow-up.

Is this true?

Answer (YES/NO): NO